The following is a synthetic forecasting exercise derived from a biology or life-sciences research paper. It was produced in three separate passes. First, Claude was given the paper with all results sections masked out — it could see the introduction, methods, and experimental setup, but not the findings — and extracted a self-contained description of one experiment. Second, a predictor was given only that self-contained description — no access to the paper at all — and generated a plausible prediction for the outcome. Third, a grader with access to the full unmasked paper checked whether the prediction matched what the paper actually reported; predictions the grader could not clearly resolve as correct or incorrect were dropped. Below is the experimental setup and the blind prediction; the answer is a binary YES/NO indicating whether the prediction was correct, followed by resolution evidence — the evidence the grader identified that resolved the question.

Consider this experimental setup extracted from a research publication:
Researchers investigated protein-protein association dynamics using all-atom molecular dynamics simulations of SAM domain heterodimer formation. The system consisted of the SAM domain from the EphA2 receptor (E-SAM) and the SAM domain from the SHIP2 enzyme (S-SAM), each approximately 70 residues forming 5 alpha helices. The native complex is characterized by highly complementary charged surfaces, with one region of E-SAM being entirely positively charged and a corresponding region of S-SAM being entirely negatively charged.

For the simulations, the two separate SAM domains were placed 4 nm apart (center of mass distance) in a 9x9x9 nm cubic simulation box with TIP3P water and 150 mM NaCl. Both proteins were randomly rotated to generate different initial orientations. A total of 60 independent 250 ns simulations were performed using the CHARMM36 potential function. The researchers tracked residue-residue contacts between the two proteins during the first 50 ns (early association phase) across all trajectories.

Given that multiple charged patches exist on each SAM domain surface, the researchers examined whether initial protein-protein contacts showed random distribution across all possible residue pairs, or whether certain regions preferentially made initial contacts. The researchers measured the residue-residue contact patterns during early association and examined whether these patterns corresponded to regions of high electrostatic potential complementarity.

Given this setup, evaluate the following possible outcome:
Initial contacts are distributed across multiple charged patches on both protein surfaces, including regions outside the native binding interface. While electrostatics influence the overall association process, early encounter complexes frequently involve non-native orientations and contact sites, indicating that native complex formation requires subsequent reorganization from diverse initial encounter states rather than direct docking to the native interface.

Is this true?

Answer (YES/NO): NO